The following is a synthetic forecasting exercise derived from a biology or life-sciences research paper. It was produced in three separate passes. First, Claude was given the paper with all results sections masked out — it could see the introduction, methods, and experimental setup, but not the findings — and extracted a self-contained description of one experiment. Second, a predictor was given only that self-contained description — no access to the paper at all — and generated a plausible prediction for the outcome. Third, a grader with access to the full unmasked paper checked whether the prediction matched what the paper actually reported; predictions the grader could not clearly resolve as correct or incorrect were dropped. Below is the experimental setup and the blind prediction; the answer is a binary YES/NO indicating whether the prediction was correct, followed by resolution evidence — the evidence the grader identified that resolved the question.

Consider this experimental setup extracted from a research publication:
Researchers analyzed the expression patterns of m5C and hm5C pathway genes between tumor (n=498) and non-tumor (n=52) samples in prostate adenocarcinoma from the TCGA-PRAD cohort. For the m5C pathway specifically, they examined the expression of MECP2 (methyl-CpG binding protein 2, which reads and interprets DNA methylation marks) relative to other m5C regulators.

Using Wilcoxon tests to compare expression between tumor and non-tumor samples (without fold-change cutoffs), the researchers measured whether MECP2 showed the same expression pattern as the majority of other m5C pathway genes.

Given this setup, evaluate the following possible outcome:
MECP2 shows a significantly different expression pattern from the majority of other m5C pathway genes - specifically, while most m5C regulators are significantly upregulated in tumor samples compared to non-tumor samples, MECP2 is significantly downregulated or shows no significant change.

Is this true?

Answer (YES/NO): YES